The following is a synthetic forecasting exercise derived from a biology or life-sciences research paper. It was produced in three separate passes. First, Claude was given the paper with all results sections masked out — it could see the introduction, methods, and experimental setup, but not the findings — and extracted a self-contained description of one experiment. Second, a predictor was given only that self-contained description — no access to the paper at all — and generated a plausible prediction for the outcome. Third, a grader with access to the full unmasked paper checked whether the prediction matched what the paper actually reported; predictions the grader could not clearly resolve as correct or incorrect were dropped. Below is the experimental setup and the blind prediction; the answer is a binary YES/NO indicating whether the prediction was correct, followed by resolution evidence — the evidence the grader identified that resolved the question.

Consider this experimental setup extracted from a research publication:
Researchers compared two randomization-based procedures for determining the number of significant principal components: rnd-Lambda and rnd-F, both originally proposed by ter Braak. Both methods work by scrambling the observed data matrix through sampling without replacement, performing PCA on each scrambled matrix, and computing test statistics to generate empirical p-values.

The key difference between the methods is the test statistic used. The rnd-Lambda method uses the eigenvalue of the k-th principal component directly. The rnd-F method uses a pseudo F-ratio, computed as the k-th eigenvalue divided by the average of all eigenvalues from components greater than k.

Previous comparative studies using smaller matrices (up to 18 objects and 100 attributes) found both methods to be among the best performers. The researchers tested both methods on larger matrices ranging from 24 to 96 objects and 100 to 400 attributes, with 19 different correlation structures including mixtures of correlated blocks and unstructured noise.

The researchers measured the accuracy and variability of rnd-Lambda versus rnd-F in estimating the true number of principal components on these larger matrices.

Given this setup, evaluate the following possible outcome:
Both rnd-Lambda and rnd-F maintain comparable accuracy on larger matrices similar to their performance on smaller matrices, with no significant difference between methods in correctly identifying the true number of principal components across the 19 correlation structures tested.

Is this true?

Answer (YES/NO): NO